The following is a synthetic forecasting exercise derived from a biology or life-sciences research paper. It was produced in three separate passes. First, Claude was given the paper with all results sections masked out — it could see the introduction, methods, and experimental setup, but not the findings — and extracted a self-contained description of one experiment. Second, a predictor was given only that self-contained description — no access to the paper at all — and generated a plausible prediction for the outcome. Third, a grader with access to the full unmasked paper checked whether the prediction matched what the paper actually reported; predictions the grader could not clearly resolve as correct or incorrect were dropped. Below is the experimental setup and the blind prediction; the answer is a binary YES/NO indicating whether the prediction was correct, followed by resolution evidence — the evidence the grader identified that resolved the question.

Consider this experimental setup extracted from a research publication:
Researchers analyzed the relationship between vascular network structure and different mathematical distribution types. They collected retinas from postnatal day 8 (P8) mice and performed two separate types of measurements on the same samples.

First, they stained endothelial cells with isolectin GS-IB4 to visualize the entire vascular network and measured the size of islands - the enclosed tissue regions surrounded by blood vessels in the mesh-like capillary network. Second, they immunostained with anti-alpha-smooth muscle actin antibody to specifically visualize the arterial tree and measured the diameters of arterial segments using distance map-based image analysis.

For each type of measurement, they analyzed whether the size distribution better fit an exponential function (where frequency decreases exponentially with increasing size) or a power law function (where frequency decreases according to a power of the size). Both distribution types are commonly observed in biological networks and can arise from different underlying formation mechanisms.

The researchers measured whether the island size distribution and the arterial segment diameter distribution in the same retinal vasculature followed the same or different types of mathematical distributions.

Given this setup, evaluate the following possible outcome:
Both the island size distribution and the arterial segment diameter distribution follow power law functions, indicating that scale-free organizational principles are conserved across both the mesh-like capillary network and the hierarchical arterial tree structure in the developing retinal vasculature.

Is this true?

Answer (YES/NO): NO